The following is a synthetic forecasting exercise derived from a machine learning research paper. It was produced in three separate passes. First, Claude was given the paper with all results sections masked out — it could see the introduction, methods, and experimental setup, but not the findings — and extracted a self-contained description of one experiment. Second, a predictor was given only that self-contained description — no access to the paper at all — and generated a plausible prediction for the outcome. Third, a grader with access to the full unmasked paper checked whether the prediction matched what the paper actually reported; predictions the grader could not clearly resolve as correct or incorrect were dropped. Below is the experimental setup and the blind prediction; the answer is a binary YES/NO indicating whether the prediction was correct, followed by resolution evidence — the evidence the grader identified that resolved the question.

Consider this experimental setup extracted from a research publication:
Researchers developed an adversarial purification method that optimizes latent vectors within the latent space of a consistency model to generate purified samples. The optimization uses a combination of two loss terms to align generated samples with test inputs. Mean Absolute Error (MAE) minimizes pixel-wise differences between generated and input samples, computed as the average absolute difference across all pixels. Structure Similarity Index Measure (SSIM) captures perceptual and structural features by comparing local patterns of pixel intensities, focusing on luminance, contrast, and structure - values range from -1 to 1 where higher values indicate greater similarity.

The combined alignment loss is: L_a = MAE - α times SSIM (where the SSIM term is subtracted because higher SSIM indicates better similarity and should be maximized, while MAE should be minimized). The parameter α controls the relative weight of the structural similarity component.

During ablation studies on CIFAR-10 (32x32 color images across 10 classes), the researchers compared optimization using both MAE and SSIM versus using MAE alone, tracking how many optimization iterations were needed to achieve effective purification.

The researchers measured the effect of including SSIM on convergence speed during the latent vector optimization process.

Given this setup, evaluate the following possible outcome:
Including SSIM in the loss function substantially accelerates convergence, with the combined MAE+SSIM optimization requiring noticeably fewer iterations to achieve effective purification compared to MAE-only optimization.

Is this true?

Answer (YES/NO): YES